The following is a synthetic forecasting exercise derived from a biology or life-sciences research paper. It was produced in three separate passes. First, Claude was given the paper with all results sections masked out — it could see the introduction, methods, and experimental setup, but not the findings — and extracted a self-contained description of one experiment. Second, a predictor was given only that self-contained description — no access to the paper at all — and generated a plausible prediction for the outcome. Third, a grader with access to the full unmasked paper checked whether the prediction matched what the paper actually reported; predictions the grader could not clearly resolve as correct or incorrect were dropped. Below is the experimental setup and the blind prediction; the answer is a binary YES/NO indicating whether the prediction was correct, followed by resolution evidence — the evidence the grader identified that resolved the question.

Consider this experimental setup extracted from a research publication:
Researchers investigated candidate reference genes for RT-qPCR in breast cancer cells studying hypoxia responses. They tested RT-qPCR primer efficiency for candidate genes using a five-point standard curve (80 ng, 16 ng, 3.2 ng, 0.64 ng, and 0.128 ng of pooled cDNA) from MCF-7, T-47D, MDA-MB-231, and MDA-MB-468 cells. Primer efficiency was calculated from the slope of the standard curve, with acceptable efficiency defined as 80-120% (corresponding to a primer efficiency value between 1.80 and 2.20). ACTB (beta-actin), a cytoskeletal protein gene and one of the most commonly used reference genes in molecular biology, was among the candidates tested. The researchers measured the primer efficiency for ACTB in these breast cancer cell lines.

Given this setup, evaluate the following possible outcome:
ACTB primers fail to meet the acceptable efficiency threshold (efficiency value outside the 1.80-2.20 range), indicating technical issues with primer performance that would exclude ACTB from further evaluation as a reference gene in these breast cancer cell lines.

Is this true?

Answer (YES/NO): YES